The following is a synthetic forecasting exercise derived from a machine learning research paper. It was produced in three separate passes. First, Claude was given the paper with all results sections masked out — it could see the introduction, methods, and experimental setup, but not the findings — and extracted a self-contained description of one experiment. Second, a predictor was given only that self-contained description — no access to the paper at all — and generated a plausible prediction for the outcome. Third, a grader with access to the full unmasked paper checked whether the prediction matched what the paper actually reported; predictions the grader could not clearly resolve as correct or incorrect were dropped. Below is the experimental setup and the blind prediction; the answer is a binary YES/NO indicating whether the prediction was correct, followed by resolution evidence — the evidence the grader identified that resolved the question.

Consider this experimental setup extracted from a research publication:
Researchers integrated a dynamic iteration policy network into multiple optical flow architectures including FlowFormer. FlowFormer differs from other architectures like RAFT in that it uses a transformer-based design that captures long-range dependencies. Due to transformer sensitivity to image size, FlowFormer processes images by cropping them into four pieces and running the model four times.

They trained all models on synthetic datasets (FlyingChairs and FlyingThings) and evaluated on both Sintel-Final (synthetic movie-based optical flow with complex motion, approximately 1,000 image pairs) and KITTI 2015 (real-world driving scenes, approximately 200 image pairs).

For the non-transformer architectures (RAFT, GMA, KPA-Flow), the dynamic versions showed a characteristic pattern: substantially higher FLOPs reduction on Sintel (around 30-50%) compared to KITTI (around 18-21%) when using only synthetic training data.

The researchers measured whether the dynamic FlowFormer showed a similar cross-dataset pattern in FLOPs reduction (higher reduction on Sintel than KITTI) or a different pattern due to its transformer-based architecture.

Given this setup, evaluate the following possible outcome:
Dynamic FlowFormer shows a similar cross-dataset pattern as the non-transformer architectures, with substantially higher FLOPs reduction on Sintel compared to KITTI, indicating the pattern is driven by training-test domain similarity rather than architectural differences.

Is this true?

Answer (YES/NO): YES